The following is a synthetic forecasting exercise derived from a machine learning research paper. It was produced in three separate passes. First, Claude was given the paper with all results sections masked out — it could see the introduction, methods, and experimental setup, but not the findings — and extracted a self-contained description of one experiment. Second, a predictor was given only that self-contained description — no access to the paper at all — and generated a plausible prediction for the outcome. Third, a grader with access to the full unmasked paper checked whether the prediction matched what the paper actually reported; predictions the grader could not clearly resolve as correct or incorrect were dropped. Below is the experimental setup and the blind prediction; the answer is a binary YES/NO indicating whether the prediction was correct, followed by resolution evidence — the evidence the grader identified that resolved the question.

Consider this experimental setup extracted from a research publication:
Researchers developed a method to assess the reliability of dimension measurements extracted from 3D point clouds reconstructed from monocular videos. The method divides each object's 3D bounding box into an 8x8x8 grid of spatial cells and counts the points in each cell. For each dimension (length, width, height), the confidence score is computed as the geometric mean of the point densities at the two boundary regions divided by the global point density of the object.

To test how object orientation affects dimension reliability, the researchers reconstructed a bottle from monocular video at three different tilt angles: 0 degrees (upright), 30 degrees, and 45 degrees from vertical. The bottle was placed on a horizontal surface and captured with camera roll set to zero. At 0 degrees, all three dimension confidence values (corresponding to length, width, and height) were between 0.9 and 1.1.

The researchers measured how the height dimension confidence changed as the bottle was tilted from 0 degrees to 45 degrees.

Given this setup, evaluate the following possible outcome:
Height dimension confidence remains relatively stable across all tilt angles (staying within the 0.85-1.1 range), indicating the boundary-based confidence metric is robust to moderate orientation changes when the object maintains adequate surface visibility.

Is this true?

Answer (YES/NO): NO